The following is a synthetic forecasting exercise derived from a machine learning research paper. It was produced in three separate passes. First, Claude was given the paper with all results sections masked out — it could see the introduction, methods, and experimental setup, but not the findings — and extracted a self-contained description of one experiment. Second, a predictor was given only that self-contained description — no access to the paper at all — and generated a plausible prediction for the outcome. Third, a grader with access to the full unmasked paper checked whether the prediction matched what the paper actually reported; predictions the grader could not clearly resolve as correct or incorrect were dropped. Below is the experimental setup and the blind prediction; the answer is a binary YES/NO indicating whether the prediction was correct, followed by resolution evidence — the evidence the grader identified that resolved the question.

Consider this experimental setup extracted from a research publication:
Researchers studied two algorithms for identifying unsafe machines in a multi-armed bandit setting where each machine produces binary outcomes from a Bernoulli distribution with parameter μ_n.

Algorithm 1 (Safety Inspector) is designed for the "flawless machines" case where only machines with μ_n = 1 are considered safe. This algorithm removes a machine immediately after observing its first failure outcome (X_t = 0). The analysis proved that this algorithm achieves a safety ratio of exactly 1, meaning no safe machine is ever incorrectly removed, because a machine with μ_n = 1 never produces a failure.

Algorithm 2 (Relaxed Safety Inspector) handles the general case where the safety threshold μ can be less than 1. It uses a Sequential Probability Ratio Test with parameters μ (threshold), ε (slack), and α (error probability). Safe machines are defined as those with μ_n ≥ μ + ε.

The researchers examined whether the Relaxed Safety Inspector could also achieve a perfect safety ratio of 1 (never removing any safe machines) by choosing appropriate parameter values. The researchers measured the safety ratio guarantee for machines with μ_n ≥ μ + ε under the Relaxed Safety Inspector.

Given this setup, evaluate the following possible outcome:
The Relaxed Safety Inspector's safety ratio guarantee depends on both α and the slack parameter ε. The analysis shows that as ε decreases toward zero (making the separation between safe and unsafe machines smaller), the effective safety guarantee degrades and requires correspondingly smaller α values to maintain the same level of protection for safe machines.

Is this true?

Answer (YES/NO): NO